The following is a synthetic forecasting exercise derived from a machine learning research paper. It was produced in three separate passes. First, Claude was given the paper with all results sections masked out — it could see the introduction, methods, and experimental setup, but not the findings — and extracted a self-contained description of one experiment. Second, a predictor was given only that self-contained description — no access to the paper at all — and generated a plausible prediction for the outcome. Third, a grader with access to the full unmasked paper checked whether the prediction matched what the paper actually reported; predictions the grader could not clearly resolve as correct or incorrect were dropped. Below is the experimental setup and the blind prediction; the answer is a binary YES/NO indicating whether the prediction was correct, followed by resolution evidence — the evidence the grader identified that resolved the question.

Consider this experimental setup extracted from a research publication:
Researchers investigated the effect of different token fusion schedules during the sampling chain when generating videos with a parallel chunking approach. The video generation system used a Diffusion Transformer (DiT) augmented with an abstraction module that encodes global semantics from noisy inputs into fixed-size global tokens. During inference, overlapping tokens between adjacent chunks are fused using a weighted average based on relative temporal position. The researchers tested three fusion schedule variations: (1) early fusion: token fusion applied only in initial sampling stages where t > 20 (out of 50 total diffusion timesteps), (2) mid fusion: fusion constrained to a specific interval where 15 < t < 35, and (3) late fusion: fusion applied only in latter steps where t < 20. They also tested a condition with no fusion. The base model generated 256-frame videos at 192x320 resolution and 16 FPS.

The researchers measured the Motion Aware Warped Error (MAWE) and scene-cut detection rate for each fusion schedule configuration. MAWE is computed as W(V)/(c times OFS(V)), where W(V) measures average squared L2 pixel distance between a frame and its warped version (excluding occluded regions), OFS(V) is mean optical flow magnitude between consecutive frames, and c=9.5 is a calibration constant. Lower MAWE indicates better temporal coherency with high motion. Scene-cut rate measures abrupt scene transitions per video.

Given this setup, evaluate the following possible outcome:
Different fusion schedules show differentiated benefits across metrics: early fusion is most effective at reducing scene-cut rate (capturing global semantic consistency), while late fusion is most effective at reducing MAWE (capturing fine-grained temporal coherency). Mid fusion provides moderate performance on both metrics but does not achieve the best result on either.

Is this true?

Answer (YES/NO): NO